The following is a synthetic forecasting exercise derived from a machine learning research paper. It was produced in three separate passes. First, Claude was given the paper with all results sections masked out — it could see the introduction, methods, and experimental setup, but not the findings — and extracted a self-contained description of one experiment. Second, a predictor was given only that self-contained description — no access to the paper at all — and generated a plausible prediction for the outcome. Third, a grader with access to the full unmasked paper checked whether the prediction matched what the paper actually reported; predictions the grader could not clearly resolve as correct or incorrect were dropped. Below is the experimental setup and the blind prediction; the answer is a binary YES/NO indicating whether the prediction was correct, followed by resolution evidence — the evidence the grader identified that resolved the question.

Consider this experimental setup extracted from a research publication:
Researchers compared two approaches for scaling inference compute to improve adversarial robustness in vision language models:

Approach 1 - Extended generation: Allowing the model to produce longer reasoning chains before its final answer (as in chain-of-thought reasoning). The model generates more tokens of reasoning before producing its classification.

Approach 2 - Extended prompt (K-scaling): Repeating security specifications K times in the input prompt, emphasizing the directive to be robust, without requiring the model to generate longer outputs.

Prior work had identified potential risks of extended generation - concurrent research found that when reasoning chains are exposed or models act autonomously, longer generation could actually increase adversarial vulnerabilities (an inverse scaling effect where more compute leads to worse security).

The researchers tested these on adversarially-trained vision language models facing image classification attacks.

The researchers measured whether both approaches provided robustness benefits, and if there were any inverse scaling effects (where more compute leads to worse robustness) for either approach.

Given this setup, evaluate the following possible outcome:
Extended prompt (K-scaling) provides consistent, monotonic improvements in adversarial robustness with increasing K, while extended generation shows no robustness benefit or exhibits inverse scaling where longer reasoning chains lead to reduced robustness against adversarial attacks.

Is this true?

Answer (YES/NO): NO